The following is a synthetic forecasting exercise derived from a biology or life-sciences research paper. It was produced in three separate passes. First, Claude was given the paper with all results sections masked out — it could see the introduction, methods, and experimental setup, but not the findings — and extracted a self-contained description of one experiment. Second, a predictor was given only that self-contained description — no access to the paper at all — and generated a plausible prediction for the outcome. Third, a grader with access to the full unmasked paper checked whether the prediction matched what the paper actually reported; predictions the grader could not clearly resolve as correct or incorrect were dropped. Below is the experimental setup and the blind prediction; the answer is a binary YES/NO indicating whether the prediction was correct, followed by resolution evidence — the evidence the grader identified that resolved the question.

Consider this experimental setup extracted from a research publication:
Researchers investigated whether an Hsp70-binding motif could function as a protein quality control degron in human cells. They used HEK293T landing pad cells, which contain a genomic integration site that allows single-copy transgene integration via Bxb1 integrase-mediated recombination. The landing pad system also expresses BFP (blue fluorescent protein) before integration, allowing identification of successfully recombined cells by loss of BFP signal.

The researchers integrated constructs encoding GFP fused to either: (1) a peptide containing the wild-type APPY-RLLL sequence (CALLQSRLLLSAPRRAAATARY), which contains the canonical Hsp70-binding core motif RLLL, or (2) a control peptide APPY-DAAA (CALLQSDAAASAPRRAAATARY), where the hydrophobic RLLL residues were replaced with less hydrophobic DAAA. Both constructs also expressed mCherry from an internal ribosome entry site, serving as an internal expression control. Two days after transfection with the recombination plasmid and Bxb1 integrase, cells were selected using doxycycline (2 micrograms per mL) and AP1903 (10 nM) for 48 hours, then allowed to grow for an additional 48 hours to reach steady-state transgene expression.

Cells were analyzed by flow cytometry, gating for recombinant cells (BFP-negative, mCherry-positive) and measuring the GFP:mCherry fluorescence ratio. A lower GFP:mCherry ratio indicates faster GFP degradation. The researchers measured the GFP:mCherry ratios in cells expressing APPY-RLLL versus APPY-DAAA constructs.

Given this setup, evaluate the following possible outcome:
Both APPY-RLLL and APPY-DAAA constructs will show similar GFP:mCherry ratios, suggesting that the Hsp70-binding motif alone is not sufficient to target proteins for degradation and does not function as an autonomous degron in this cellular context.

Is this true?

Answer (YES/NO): NO